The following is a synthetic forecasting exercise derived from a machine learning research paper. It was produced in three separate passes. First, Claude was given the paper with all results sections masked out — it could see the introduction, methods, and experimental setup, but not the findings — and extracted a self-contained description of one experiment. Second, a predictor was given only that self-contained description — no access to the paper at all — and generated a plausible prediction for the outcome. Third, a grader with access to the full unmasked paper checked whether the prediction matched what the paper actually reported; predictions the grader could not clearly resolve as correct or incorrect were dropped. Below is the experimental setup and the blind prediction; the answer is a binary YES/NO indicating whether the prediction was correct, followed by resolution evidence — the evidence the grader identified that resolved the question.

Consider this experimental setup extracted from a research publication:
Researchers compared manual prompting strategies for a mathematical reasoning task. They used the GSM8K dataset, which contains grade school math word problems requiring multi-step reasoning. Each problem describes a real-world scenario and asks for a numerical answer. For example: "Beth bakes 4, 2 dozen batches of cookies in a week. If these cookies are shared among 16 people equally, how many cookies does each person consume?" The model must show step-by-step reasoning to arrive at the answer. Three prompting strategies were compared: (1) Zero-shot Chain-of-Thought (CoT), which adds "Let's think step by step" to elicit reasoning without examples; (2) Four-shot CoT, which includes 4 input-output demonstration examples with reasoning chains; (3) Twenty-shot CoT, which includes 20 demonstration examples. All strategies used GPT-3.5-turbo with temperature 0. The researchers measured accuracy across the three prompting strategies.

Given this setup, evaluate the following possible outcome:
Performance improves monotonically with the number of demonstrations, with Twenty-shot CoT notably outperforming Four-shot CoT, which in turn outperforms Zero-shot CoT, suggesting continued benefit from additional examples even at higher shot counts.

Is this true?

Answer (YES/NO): NO